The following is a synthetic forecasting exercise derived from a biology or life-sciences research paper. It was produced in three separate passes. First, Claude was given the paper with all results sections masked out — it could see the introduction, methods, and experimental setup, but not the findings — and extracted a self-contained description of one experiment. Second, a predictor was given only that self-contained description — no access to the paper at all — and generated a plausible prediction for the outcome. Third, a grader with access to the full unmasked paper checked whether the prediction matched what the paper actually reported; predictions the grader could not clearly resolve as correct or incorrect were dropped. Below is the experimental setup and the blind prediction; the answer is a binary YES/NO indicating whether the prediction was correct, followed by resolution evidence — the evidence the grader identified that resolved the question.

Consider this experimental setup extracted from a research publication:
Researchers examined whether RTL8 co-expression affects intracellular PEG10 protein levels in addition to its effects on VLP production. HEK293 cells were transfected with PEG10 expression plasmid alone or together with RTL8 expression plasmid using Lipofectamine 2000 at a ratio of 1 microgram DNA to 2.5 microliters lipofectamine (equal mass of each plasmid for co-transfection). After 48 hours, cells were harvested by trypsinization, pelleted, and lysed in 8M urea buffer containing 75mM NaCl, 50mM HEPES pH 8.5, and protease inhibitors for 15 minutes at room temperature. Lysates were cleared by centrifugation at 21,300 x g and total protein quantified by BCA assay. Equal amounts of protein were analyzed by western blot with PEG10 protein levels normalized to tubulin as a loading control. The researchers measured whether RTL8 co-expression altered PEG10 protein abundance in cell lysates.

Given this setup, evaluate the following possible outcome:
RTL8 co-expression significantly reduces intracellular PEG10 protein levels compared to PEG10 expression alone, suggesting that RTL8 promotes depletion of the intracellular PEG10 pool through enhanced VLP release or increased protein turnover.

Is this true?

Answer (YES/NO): NO